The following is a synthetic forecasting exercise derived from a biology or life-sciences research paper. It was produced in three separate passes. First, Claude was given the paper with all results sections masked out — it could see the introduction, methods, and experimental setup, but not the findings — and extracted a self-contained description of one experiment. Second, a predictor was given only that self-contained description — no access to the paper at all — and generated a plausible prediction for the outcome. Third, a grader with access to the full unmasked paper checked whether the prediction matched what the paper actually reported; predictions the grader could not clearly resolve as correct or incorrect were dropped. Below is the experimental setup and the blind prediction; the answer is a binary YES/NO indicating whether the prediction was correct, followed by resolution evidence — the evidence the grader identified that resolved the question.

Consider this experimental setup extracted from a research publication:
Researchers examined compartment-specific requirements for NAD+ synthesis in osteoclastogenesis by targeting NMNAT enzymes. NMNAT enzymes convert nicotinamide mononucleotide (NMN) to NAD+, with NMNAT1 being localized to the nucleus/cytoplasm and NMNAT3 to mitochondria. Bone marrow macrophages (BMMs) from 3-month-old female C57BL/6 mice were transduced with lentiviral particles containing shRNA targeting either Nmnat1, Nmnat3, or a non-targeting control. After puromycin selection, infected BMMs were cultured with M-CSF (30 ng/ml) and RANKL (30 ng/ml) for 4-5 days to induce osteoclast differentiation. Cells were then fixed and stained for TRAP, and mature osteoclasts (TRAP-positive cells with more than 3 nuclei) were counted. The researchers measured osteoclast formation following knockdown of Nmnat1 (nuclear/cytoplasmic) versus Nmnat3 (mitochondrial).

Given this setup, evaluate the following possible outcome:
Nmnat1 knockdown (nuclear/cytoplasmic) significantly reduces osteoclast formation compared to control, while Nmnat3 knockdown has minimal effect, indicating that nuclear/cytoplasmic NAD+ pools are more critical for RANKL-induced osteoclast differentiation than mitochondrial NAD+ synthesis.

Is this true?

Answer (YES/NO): NO